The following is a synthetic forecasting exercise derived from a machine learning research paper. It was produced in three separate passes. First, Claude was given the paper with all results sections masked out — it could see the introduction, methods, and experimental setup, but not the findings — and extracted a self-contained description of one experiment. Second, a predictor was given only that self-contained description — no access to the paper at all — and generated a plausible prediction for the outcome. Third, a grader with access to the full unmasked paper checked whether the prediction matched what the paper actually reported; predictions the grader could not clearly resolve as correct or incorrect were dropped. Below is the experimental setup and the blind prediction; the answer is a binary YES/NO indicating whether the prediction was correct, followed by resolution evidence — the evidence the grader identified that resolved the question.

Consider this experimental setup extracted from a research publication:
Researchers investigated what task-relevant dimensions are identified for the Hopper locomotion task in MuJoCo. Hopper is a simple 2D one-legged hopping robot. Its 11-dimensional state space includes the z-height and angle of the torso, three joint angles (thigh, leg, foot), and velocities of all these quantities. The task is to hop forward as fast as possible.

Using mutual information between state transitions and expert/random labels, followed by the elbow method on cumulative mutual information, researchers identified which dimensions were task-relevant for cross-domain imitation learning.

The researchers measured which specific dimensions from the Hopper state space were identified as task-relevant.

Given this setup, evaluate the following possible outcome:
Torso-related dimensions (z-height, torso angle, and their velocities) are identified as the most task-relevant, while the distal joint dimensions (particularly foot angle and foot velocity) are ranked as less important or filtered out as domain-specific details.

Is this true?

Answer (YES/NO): NO